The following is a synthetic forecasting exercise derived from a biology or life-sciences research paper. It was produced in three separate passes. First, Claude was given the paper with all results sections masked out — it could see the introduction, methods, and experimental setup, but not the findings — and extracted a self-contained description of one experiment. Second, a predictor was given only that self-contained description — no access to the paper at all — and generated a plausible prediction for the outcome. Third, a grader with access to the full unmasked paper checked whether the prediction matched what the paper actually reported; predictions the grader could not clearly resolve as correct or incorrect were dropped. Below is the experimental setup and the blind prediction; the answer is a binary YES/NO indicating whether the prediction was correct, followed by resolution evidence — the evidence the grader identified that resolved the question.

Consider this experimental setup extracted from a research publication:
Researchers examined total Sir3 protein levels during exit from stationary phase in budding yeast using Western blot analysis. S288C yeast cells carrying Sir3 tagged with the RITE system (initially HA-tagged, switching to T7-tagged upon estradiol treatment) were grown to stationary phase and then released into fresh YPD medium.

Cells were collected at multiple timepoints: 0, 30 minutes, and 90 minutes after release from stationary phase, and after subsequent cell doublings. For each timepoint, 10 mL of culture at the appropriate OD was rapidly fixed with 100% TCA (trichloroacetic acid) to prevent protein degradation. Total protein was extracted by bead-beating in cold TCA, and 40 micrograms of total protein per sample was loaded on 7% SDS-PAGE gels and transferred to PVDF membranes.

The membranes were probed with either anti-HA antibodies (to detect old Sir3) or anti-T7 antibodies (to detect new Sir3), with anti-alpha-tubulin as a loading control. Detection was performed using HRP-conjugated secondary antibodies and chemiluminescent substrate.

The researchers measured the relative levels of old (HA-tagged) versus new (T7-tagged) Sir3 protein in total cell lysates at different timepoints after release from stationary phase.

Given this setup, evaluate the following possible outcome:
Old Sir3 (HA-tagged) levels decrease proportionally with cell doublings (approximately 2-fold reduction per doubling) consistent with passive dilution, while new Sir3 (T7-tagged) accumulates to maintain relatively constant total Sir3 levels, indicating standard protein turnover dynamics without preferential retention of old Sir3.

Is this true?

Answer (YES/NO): NO